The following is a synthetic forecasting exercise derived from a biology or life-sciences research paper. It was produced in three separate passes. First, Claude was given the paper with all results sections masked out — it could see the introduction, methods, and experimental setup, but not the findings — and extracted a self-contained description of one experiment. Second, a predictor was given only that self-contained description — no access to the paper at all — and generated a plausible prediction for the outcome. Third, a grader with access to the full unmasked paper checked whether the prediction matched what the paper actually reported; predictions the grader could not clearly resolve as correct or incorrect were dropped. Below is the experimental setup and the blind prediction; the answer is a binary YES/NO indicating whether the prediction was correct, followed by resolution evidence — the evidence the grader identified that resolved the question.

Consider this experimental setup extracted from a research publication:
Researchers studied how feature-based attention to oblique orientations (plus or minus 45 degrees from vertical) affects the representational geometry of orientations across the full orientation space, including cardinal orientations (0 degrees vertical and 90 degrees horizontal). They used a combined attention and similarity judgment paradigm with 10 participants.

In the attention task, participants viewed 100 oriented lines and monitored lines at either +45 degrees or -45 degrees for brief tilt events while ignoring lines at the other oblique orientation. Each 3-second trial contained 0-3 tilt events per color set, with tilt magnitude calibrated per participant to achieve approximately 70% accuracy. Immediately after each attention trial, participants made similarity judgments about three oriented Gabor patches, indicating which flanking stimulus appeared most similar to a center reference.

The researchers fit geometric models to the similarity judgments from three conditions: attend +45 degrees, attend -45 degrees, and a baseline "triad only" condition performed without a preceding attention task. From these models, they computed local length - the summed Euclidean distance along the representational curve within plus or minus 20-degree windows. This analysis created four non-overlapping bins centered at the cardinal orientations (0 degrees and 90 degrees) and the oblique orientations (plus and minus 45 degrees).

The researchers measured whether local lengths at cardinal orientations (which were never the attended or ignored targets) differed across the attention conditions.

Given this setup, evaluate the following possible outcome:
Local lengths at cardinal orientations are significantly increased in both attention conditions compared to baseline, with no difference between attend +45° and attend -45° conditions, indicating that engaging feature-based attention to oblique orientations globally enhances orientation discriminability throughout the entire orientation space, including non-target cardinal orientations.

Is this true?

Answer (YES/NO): NO